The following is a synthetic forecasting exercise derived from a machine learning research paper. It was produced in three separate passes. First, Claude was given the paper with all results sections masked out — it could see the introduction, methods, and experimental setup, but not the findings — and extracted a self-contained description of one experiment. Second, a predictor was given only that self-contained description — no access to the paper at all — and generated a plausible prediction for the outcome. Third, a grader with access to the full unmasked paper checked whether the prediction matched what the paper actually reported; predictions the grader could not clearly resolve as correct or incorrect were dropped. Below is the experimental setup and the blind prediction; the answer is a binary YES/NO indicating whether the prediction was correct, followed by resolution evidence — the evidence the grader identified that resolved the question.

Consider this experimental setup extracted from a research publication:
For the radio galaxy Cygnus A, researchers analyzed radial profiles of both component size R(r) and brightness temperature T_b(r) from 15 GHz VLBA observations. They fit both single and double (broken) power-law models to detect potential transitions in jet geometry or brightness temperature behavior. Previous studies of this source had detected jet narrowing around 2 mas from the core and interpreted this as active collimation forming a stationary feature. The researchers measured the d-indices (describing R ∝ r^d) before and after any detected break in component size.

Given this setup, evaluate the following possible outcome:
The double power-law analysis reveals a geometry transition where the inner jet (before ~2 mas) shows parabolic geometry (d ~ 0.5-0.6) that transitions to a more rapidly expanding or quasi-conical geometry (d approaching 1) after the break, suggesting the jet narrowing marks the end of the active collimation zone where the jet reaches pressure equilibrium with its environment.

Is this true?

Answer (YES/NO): NO